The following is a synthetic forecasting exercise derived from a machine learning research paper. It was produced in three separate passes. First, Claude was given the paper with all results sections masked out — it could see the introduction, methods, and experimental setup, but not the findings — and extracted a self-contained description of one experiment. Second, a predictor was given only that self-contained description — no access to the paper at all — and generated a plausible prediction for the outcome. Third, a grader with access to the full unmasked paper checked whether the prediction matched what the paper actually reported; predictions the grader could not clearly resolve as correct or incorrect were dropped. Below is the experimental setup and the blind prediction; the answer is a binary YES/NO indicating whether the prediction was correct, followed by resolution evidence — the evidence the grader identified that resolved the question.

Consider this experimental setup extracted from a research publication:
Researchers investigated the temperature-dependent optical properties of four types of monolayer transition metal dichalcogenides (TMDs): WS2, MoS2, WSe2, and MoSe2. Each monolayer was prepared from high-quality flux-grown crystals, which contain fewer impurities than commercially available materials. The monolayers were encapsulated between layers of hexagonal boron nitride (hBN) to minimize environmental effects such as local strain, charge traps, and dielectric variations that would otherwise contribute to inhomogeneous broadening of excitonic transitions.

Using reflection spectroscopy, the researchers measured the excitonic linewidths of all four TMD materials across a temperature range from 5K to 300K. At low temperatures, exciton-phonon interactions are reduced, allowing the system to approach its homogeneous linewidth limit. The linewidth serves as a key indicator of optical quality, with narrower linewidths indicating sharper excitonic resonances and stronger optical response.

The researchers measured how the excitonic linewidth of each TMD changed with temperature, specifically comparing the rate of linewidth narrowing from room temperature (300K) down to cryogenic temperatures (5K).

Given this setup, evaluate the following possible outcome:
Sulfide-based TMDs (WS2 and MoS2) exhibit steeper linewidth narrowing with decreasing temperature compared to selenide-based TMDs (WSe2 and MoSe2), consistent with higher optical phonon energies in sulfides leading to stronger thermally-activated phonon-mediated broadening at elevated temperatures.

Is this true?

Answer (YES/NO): NO